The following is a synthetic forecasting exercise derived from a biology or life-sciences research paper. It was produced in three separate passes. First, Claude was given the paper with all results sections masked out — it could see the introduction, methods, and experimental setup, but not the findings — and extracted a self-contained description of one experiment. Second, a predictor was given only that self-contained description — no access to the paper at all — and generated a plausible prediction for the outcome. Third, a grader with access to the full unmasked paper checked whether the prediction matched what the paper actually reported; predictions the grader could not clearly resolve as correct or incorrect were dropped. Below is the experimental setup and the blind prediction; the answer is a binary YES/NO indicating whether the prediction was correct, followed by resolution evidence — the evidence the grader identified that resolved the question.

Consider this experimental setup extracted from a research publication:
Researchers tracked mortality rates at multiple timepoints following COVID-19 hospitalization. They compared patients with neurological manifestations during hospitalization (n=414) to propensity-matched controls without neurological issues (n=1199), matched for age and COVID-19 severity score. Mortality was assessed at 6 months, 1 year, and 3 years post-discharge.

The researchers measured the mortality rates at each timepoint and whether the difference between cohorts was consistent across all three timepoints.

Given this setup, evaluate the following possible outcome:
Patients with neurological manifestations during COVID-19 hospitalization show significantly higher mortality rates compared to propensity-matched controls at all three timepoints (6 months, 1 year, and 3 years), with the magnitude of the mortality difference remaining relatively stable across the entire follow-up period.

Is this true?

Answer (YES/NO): NO